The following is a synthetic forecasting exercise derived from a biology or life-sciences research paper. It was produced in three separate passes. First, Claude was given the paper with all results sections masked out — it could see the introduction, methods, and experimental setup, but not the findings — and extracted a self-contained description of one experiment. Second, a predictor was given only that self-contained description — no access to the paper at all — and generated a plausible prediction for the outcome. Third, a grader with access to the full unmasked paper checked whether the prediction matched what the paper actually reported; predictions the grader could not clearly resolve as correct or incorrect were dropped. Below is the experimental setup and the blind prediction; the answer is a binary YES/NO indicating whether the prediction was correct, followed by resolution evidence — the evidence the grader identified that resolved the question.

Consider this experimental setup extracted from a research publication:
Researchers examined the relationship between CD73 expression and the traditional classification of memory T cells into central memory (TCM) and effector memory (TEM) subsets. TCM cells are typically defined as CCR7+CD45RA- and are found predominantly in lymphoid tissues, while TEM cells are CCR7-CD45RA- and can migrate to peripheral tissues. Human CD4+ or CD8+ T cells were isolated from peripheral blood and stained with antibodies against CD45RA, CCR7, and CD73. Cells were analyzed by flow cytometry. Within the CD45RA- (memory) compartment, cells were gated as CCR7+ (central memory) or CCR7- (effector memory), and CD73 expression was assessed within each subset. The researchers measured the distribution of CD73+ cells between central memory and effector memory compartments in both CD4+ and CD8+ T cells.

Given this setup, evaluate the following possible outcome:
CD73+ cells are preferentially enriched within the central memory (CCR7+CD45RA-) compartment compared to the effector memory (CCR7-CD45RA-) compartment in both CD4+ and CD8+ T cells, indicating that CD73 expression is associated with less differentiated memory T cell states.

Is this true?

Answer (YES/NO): NO